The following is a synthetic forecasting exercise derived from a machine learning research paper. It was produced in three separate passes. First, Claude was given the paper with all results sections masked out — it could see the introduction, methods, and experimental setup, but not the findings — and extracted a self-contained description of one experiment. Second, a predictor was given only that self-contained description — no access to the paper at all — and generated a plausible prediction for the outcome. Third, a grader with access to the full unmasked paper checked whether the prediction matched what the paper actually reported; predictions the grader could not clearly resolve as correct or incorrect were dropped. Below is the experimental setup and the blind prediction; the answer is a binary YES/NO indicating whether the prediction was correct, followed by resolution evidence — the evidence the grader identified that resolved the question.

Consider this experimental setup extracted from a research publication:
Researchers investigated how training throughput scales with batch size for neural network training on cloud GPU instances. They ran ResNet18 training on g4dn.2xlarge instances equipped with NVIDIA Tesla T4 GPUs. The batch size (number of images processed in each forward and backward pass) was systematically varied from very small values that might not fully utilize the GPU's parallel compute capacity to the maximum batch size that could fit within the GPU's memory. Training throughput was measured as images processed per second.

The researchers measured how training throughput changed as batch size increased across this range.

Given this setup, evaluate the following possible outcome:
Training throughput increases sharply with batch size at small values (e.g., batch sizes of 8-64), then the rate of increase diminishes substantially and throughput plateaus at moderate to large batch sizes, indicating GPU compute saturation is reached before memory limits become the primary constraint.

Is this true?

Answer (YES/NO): YES